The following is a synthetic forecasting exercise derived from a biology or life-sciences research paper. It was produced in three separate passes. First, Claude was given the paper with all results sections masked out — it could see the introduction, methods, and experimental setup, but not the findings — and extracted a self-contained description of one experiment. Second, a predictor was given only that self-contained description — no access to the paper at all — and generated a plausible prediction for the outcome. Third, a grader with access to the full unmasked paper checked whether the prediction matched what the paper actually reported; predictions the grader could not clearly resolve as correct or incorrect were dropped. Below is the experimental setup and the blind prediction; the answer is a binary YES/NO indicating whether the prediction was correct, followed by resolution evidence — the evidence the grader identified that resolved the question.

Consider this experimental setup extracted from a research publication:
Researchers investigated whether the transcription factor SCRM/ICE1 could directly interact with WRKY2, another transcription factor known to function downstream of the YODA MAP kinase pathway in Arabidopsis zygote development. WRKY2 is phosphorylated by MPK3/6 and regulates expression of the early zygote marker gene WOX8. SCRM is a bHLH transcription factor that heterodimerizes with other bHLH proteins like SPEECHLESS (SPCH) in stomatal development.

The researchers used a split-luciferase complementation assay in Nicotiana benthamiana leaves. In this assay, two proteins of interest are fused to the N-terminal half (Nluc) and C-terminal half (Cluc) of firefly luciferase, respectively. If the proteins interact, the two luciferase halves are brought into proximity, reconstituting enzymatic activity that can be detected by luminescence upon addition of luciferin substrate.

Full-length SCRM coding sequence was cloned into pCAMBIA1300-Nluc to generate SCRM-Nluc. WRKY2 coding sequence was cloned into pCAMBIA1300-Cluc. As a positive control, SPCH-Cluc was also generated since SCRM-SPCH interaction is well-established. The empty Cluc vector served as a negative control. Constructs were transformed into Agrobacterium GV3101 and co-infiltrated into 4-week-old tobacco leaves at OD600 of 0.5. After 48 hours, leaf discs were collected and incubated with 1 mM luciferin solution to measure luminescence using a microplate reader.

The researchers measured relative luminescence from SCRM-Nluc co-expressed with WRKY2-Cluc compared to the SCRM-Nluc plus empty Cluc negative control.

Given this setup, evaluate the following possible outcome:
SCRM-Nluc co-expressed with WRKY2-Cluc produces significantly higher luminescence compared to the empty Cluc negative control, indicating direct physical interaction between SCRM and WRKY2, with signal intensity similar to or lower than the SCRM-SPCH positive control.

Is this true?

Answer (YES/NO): NO